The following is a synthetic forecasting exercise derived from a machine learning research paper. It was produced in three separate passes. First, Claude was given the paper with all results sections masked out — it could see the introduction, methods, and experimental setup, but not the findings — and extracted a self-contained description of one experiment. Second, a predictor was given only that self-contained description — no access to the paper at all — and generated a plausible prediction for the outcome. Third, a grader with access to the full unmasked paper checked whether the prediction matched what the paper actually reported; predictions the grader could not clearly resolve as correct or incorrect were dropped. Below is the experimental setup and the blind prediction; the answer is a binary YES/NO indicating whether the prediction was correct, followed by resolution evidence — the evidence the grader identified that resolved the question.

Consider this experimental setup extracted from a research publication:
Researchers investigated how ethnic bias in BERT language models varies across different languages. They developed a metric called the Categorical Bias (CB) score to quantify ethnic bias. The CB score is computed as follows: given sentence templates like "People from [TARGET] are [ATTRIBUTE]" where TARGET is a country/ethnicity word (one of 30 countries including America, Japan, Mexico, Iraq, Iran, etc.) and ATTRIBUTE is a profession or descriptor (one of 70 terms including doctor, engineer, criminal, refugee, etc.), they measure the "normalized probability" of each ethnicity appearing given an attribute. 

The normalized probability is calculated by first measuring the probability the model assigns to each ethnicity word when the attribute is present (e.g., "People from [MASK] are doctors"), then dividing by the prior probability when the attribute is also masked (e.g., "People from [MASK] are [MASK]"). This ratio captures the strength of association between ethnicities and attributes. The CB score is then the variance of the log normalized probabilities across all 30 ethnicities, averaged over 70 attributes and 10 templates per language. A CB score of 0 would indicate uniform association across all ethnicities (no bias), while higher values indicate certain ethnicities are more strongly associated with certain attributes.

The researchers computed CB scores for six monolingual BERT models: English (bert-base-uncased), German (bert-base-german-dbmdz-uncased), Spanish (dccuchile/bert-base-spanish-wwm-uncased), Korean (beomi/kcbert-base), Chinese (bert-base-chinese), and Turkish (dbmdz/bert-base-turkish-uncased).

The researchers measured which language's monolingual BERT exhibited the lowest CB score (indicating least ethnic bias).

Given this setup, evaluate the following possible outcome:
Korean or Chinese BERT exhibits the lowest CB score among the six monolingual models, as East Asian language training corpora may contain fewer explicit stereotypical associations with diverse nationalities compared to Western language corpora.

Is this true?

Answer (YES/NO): NO